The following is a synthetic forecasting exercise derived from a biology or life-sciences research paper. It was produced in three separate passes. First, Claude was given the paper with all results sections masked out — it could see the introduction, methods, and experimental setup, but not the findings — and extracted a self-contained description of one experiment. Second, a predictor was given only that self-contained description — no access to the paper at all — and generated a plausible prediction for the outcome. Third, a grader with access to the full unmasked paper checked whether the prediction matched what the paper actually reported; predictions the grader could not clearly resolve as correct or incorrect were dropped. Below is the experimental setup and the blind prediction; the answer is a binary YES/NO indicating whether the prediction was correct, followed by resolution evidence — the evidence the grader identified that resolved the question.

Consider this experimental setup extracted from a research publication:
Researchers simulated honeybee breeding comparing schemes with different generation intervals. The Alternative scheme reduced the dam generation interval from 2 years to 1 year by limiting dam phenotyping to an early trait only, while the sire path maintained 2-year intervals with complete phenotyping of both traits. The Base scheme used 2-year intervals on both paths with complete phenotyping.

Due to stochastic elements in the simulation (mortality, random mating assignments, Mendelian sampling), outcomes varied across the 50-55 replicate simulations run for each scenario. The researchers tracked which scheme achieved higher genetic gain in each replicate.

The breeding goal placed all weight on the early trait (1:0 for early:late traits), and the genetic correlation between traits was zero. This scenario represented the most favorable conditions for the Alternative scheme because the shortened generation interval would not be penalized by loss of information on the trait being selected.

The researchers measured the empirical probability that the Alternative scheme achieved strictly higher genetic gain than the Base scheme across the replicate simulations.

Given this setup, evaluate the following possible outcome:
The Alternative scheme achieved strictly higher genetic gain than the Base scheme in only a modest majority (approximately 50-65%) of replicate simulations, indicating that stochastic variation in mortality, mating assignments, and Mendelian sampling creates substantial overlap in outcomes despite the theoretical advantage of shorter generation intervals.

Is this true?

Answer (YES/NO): NO